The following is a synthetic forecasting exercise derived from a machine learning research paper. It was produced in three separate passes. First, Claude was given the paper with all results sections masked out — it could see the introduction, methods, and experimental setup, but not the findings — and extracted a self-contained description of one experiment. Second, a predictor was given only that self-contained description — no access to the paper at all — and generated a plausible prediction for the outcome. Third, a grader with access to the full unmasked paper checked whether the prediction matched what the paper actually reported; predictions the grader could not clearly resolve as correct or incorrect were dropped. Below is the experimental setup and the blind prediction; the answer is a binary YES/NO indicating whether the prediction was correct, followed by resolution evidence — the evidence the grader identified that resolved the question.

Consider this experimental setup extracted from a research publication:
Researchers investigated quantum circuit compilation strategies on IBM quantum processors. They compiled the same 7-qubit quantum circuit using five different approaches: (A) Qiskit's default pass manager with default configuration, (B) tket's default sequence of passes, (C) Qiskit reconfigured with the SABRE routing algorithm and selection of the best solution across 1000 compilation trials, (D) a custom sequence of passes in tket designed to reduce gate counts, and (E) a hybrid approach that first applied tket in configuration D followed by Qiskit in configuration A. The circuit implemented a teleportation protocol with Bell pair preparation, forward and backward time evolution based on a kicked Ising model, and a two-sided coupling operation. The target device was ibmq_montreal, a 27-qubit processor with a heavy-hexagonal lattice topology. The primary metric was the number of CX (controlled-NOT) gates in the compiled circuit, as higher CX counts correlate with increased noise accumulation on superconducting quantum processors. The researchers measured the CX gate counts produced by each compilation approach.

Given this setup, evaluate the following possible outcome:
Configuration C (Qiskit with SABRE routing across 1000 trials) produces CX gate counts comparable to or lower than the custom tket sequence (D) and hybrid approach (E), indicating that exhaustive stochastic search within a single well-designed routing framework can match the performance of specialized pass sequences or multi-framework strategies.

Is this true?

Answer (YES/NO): NO